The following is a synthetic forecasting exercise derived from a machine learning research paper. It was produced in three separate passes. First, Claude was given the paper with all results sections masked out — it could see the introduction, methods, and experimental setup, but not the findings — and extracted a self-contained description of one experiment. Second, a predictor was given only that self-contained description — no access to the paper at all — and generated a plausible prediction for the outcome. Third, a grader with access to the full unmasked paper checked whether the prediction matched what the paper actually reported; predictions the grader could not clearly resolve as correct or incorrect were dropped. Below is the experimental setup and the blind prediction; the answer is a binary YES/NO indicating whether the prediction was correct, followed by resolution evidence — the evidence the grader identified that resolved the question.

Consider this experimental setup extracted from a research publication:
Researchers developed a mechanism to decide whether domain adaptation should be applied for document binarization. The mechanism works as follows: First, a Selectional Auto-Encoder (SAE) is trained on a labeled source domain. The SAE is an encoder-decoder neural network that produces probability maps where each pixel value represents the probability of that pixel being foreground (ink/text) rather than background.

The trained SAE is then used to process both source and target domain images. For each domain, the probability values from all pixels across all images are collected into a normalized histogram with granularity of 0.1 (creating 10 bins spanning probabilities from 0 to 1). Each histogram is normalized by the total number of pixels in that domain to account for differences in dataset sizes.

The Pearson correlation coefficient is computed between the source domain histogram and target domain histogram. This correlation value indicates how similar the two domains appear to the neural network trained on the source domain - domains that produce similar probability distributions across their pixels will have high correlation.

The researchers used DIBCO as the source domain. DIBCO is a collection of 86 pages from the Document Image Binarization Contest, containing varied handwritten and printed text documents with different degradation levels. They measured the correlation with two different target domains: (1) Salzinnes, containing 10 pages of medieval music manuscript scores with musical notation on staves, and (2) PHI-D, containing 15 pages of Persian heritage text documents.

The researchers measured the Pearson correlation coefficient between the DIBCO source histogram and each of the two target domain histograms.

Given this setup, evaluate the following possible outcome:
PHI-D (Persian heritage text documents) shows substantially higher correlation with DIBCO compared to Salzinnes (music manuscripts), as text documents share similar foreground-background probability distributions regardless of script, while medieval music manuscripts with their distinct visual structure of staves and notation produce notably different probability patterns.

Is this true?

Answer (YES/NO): NO